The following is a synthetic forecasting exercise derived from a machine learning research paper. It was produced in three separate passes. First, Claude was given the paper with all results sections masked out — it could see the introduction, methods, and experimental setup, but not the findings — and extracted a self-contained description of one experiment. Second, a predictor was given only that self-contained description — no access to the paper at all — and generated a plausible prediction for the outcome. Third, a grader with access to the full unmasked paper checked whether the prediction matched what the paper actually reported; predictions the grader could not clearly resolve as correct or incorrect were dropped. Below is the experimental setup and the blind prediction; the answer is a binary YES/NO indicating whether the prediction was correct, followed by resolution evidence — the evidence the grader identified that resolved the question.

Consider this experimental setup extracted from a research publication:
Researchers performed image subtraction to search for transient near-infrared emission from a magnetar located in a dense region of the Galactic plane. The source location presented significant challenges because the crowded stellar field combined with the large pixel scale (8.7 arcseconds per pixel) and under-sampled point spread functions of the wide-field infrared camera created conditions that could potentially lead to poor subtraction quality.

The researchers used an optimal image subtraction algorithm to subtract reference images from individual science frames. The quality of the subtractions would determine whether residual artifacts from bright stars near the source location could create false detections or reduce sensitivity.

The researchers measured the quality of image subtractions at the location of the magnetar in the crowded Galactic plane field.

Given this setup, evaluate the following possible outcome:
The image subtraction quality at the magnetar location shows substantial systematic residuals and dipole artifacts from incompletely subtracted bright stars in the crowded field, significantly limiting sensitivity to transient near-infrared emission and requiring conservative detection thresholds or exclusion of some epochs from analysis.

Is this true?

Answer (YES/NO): NO